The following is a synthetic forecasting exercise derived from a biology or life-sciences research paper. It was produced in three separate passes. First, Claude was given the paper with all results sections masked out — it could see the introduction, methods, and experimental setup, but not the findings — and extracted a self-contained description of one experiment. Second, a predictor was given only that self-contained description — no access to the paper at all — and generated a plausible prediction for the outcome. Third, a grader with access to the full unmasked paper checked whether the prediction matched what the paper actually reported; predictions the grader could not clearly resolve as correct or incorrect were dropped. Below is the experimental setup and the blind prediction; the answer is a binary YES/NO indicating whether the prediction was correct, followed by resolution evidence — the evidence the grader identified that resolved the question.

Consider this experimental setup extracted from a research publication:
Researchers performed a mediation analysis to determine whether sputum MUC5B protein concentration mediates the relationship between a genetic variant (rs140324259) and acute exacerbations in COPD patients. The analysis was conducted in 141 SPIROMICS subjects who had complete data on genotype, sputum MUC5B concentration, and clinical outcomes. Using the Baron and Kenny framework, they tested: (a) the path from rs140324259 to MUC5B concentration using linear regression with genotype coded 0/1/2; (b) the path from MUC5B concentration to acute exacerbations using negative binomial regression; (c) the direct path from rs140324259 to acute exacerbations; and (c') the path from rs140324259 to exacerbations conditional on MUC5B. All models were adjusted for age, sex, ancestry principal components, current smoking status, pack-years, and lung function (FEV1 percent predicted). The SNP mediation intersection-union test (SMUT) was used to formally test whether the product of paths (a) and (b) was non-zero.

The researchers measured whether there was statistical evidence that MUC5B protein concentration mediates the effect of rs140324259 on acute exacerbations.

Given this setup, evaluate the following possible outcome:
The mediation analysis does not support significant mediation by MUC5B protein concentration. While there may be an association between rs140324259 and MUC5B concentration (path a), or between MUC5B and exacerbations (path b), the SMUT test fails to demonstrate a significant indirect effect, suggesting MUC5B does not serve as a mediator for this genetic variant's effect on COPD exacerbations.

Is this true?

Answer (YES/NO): NO